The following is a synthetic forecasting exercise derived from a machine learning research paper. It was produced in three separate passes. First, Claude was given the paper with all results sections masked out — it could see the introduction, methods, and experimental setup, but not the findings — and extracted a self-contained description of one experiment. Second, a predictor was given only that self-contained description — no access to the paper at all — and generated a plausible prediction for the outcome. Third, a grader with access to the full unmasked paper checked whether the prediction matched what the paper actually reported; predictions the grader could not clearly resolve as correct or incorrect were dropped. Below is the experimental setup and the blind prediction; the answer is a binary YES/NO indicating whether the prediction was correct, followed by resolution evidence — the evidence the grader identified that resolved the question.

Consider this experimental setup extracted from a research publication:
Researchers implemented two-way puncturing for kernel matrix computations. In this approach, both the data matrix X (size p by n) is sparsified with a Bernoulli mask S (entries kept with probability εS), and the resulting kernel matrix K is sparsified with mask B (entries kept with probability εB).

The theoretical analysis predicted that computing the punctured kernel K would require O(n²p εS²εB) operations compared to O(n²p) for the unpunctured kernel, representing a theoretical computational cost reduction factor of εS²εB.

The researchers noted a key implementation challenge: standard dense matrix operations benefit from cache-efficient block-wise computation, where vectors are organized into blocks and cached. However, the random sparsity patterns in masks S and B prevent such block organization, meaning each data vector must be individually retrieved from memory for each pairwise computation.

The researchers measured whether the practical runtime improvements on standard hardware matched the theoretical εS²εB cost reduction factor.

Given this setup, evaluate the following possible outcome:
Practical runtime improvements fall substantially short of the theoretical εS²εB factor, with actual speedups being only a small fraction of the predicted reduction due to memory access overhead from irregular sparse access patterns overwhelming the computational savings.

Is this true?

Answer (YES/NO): NO